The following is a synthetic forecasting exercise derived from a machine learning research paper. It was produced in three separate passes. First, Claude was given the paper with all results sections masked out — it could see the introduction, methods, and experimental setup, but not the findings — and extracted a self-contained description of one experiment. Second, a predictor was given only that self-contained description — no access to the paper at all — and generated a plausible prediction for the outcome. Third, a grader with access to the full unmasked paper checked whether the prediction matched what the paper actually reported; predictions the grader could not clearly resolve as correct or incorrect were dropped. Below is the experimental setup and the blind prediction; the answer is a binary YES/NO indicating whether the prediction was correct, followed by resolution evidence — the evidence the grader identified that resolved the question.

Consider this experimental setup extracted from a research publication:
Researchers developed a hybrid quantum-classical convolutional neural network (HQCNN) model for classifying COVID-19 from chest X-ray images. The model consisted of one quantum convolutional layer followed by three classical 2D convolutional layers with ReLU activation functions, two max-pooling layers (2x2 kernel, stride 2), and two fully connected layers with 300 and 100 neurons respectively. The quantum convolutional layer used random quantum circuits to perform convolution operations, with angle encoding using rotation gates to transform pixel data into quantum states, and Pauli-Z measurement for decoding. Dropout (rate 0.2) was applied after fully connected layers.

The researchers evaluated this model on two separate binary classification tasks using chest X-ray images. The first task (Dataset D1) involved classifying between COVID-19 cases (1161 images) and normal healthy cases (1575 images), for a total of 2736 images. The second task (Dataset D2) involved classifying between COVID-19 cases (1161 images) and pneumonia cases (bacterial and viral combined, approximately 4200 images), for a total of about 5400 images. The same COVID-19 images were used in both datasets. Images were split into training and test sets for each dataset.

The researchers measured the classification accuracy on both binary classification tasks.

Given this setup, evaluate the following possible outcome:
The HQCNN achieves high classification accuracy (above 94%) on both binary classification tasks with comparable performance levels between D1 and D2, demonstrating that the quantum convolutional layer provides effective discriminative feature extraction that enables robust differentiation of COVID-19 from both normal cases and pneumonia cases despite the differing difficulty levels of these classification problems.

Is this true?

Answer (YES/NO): YES